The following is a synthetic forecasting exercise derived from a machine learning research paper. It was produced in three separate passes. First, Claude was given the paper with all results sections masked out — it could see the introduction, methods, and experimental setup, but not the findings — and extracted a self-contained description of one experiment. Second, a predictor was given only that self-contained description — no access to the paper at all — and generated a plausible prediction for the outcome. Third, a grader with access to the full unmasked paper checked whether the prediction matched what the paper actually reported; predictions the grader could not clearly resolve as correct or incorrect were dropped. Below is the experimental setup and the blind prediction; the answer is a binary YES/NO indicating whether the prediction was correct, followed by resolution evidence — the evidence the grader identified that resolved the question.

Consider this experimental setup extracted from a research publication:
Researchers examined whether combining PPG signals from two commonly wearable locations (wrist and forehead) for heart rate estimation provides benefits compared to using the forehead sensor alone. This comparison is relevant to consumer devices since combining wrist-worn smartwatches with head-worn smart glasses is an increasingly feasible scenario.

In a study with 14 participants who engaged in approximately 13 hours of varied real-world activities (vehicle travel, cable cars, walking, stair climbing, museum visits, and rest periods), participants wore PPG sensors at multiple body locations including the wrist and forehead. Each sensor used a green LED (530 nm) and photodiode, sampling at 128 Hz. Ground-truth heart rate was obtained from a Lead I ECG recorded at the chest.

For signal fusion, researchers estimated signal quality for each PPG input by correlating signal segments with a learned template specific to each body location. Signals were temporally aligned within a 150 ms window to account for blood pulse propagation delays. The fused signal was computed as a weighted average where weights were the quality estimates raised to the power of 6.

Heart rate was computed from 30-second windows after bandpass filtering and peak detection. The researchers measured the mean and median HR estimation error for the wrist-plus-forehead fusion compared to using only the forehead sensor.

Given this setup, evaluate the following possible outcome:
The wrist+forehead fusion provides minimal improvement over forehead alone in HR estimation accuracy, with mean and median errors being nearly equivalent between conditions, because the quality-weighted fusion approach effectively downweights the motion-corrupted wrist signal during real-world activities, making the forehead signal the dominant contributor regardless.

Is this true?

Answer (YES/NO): NO